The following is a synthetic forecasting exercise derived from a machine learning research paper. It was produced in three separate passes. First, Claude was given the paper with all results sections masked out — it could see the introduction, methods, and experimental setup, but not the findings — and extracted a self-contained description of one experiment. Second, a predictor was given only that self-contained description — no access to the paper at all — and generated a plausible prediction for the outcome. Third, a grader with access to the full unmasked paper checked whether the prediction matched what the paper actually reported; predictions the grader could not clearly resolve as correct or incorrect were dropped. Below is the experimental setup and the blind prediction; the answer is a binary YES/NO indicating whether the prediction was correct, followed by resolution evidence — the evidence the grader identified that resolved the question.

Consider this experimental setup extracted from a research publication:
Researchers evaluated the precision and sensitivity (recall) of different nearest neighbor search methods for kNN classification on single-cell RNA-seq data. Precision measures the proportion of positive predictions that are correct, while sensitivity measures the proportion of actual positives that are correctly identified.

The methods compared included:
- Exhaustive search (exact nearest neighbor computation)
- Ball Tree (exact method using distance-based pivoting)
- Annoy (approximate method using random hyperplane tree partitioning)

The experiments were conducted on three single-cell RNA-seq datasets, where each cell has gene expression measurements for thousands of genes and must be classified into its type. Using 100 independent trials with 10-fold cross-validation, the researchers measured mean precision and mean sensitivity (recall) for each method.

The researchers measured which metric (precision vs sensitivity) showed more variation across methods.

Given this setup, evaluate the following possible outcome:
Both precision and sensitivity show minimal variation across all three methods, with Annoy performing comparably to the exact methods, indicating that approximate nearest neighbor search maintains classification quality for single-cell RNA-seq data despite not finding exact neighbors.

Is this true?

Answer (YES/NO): NO